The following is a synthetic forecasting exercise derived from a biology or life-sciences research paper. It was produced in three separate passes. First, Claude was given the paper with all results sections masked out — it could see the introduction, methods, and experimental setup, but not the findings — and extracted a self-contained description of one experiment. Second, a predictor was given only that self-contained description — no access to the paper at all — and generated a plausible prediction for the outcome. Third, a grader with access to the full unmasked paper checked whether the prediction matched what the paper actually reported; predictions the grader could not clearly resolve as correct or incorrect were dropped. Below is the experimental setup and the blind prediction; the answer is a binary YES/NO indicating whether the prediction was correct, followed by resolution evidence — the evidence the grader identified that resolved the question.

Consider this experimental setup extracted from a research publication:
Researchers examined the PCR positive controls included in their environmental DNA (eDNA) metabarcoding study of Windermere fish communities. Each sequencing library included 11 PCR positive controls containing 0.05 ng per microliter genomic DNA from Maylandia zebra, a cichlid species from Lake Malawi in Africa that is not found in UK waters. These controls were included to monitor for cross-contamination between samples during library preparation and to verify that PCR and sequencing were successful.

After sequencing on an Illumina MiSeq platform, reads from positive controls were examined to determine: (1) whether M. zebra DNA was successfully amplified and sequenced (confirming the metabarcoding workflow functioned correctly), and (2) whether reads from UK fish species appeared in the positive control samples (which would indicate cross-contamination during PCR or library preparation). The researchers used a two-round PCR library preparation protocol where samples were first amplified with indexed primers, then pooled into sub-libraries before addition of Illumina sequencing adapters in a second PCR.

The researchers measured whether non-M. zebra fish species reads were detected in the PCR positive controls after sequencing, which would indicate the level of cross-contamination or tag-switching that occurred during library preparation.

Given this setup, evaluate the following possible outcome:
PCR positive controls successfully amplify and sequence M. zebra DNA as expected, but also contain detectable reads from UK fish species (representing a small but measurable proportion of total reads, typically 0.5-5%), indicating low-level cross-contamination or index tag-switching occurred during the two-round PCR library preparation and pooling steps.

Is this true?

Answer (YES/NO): NO